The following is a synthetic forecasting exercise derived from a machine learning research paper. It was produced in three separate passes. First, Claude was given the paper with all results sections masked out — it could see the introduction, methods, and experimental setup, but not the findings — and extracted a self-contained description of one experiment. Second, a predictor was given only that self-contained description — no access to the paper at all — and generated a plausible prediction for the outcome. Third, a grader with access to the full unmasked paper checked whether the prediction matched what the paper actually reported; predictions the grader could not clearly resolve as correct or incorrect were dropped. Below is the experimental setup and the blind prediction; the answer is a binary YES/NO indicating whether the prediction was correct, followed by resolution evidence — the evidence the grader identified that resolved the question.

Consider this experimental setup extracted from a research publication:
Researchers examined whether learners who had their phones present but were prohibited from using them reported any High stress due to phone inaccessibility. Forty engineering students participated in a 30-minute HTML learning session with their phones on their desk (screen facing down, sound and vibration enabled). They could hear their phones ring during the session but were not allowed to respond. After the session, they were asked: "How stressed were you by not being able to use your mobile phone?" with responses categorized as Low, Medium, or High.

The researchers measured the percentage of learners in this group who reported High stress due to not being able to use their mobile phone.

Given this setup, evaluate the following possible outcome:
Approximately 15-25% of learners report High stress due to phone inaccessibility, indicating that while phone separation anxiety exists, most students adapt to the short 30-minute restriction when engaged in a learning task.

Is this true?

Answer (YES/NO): NO